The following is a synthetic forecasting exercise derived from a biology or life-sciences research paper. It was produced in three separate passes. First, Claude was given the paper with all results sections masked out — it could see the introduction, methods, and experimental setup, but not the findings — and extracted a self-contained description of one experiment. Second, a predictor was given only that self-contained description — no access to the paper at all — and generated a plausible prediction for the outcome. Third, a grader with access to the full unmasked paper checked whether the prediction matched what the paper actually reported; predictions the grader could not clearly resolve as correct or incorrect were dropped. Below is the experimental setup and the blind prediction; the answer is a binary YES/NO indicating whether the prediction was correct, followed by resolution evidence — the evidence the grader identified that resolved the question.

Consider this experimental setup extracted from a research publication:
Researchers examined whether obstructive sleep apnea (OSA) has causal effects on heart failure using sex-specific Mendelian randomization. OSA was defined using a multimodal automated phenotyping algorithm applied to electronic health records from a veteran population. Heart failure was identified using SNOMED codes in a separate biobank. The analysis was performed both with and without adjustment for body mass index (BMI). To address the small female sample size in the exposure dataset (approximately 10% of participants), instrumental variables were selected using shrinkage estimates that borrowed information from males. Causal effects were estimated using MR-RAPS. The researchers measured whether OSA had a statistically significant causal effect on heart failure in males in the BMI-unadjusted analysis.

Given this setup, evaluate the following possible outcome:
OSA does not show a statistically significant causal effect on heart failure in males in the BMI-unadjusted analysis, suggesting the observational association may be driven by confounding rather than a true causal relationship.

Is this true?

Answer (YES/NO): NO